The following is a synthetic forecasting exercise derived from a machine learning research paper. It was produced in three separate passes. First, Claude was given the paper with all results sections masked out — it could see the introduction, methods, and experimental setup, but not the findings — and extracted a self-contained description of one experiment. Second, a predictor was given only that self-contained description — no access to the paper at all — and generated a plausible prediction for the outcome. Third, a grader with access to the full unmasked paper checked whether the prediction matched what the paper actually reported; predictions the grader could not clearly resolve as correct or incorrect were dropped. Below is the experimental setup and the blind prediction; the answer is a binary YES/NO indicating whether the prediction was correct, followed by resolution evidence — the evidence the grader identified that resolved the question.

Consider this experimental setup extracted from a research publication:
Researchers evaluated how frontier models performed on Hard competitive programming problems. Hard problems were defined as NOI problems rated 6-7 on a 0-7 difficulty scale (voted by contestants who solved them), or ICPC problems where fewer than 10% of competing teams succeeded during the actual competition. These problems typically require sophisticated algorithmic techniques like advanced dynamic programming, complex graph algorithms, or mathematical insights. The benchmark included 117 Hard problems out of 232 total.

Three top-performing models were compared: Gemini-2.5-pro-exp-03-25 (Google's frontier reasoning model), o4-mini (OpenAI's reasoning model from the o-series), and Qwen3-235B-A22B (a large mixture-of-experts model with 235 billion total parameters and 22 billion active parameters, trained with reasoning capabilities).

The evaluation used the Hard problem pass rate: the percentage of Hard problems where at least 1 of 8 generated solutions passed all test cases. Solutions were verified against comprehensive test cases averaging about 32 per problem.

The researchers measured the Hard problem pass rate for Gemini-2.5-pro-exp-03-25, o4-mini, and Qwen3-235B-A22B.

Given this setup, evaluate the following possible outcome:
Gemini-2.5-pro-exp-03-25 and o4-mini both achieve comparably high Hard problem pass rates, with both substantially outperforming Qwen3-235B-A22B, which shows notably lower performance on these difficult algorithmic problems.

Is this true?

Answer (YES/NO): NO